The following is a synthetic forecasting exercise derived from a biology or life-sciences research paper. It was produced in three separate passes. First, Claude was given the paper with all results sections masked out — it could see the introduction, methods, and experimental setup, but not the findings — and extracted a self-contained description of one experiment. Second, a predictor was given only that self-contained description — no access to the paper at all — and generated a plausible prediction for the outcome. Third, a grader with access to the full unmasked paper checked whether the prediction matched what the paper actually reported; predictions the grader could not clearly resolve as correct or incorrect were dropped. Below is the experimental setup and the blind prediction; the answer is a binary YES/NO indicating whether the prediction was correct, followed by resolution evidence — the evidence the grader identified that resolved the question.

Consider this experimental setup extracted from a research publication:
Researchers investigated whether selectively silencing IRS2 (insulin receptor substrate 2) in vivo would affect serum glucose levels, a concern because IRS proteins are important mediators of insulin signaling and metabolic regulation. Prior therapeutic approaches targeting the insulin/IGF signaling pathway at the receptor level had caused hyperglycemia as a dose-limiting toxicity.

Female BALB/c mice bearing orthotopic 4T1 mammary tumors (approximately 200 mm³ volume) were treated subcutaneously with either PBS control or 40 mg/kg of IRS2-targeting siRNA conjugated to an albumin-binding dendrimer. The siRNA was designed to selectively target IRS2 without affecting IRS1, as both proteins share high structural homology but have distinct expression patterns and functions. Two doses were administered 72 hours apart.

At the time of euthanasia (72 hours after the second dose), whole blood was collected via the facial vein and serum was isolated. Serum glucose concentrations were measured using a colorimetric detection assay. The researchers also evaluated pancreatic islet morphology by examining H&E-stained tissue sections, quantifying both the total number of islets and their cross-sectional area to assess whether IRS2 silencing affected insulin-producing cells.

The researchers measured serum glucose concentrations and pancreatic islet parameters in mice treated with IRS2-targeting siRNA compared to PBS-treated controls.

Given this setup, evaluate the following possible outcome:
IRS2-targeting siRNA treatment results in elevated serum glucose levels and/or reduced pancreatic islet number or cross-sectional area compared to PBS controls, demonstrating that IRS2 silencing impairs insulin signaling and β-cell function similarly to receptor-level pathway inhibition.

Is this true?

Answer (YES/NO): NO